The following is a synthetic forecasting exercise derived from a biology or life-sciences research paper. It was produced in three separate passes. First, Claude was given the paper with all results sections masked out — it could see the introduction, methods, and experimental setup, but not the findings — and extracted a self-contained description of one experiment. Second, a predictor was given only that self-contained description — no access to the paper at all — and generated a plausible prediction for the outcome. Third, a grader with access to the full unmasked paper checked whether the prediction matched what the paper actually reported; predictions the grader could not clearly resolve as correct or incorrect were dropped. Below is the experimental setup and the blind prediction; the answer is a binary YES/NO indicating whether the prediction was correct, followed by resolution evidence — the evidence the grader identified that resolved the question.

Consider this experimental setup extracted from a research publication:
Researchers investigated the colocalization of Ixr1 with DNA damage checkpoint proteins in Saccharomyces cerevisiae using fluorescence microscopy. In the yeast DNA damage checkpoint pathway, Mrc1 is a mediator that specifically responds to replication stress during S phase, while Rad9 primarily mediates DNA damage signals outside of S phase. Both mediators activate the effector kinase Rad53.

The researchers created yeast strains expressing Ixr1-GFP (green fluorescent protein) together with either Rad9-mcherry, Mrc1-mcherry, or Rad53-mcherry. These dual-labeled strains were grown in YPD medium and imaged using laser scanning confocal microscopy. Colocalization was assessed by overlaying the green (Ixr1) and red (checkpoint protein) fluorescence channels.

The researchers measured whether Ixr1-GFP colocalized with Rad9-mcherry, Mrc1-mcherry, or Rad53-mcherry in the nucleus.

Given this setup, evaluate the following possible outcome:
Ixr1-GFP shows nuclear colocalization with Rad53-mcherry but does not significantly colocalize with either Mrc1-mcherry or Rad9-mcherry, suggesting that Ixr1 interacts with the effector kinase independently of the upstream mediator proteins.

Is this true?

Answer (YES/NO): NO